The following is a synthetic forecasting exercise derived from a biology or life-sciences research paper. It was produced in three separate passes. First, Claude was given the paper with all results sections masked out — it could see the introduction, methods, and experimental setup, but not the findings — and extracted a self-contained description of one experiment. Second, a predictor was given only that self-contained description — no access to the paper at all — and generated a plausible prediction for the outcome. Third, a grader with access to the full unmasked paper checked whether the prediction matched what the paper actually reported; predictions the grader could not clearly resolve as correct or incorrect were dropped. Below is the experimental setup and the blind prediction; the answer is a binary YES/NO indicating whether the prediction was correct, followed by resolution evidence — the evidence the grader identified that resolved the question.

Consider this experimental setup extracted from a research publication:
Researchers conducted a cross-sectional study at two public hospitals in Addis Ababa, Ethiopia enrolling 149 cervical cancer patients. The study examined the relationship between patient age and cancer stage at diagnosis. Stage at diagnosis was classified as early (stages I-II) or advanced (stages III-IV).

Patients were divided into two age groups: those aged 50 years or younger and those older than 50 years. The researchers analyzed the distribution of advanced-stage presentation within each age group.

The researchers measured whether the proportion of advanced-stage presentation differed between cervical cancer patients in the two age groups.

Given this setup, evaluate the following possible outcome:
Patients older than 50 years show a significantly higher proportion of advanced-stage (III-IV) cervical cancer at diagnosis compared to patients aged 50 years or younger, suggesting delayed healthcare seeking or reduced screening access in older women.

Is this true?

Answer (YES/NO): NO